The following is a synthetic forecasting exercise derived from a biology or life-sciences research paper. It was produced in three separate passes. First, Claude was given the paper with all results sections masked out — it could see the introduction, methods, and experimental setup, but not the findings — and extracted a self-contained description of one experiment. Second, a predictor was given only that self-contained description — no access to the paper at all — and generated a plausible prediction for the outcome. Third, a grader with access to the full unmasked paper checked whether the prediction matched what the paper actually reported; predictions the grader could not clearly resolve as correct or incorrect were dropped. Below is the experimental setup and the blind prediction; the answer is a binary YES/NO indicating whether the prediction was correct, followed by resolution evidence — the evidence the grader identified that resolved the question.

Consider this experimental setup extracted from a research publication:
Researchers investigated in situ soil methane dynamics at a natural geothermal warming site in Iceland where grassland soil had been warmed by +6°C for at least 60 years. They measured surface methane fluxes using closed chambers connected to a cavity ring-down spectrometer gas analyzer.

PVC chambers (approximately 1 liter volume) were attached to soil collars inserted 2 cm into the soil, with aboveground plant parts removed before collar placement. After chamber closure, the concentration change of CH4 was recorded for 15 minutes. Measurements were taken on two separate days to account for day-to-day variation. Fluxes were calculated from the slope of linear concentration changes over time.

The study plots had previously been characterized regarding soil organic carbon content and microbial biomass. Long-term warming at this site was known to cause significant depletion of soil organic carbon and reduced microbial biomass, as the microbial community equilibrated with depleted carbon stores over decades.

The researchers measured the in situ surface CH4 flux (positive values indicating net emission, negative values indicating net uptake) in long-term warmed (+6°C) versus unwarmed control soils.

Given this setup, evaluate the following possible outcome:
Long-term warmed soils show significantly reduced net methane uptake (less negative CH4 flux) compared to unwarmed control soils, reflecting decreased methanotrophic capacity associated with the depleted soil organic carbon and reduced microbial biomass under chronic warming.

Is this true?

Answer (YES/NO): NO